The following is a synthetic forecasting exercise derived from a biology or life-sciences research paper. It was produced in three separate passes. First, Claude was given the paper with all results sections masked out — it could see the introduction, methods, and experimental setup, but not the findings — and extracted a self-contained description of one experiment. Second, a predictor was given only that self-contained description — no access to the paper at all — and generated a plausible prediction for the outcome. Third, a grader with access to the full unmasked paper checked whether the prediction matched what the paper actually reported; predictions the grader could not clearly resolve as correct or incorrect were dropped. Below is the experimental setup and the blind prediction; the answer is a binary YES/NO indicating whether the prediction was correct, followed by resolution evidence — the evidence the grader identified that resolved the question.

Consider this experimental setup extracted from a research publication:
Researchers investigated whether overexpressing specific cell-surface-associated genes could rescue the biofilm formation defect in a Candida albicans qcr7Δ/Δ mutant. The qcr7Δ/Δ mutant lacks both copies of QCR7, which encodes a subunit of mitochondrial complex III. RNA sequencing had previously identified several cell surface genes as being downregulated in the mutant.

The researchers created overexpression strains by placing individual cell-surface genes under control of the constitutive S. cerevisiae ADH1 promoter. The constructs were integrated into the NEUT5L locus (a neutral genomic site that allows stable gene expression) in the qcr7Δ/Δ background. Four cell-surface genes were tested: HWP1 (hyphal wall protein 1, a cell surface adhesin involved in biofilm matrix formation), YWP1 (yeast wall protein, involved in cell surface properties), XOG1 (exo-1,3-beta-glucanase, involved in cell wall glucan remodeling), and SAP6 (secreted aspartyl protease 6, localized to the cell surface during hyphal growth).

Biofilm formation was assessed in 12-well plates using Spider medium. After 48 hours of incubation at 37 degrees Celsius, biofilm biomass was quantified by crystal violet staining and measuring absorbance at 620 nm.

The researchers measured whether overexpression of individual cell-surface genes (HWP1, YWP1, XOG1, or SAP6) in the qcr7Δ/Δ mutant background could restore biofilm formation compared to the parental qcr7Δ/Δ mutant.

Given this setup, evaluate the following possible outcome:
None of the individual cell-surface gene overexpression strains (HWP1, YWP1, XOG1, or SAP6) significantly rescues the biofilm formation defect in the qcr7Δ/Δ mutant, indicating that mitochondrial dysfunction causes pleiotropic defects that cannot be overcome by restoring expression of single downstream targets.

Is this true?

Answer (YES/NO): NO